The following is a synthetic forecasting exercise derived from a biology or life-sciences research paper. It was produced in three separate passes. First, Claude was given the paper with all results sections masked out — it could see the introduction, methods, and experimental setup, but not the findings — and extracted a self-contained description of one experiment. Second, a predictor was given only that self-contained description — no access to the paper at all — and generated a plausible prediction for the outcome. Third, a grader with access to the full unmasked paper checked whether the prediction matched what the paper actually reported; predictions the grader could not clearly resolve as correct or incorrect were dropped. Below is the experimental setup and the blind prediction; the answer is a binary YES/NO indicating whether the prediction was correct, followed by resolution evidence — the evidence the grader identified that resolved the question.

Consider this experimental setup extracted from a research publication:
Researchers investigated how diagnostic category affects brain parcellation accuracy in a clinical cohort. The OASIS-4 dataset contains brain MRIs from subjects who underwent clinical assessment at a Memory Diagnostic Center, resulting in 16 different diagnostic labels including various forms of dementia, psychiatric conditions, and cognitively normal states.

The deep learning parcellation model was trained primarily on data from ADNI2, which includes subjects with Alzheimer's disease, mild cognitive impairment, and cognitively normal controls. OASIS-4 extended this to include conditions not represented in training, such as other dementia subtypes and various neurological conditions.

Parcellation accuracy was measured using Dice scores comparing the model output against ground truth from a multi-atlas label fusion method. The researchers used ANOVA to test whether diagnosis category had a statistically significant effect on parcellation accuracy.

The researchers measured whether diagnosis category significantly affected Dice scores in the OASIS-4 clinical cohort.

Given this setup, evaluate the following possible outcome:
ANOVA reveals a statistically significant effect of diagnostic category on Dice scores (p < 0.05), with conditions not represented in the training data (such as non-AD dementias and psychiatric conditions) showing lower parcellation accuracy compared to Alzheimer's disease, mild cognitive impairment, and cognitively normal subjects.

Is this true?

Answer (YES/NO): NO